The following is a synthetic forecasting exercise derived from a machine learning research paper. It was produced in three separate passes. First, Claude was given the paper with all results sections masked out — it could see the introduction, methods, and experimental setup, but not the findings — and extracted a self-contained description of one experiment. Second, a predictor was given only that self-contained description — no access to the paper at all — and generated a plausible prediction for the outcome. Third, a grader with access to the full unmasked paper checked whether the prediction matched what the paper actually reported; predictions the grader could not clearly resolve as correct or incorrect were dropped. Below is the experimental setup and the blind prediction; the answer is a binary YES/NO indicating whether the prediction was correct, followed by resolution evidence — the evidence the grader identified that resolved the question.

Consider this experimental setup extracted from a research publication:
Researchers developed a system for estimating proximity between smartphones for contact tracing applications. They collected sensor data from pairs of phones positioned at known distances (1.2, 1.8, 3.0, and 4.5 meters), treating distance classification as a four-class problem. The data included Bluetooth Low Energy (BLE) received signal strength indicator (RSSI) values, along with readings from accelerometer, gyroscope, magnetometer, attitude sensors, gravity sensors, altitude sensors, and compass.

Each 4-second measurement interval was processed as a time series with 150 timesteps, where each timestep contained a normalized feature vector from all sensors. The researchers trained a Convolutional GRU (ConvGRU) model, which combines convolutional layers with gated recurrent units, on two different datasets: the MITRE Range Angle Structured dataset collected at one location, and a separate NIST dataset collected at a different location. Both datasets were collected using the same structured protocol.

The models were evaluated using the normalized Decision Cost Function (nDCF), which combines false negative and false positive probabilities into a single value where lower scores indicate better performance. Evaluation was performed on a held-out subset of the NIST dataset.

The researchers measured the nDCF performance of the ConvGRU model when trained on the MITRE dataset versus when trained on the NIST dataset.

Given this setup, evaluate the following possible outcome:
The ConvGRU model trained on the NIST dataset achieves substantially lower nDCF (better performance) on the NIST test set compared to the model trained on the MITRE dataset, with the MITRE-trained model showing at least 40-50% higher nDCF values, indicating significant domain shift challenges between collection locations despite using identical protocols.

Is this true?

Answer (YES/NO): YES